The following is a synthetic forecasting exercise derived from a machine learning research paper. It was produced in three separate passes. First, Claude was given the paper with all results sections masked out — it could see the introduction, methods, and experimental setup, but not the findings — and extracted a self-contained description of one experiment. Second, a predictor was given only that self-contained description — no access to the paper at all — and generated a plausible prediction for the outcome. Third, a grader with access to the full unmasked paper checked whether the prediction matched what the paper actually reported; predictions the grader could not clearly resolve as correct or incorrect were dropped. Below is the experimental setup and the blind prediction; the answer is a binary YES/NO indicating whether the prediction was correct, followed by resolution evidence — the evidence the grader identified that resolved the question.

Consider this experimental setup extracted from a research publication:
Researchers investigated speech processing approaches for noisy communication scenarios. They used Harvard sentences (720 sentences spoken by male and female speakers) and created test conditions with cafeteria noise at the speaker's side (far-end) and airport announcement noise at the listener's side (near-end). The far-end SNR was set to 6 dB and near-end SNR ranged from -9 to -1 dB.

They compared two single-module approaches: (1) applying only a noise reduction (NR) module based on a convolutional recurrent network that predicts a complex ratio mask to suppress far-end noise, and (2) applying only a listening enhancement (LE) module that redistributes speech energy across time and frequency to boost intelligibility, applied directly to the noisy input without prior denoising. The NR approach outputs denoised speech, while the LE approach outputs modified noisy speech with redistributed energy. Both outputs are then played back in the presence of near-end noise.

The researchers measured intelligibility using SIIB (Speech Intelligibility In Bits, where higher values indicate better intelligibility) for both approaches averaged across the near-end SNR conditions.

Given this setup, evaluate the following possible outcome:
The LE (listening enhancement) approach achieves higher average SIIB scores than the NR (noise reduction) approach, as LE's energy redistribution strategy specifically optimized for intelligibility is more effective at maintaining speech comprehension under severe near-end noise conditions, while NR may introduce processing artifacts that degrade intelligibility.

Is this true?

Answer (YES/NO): NO